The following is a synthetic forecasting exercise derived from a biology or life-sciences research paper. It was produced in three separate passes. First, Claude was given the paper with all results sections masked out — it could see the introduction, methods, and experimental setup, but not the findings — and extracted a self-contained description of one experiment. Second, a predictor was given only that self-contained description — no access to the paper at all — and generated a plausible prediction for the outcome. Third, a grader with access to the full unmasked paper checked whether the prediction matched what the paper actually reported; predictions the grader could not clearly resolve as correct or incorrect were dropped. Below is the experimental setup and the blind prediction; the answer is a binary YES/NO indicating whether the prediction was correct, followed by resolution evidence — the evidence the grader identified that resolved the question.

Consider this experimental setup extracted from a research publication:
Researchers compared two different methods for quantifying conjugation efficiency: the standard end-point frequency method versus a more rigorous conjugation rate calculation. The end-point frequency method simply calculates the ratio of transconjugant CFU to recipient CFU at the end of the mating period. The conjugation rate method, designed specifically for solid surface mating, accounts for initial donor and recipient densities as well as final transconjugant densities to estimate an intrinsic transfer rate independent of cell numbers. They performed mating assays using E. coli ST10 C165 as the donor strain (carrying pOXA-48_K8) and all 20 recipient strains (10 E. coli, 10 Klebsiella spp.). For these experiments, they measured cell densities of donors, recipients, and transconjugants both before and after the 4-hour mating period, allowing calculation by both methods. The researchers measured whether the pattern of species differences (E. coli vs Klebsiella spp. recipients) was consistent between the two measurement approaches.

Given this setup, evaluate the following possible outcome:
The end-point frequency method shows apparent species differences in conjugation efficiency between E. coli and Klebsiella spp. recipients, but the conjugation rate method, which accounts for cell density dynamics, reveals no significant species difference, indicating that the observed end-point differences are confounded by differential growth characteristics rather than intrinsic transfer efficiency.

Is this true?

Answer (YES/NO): NO